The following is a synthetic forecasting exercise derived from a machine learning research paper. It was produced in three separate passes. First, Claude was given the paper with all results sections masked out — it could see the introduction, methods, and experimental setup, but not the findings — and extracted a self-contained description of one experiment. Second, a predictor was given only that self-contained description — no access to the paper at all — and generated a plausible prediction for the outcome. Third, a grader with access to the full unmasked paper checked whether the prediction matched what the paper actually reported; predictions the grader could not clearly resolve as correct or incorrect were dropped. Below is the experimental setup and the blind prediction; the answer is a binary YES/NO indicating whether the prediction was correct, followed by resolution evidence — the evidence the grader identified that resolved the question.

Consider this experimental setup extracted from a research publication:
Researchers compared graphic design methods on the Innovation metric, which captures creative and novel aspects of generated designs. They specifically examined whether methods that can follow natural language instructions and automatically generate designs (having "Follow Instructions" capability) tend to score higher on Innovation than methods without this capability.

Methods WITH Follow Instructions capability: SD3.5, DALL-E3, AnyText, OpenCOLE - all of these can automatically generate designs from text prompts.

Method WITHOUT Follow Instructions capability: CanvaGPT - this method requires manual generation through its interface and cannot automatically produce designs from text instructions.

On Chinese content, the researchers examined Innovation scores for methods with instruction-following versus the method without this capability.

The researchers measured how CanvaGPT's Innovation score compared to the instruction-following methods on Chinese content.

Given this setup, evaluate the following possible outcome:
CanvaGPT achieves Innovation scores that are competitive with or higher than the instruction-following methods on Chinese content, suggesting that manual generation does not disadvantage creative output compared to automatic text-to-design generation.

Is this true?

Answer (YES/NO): NO